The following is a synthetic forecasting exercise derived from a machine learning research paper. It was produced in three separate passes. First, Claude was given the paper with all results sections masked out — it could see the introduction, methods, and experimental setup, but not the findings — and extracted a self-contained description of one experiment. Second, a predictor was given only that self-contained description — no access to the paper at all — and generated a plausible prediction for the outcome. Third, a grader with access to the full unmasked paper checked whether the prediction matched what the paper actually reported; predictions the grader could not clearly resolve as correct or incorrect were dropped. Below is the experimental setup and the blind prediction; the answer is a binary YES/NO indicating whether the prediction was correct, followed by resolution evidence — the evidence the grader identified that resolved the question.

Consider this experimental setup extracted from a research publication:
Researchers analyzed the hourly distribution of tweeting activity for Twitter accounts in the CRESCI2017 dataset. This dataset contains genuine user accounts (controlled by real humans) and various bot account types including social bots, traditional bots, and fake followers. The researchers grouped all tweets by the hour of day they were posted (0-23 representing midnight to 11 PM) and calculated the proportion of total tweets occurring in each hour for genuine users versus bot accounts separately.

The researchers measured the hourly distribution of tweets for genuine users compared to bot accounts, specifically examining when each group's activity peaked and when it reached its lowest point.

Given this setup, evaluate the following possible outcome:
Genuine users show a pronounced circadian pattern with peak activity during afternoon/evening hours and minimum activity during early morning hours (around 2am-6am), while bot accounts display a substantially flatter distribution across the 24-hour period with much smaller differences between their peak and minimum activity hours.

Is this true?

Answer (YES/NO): NO